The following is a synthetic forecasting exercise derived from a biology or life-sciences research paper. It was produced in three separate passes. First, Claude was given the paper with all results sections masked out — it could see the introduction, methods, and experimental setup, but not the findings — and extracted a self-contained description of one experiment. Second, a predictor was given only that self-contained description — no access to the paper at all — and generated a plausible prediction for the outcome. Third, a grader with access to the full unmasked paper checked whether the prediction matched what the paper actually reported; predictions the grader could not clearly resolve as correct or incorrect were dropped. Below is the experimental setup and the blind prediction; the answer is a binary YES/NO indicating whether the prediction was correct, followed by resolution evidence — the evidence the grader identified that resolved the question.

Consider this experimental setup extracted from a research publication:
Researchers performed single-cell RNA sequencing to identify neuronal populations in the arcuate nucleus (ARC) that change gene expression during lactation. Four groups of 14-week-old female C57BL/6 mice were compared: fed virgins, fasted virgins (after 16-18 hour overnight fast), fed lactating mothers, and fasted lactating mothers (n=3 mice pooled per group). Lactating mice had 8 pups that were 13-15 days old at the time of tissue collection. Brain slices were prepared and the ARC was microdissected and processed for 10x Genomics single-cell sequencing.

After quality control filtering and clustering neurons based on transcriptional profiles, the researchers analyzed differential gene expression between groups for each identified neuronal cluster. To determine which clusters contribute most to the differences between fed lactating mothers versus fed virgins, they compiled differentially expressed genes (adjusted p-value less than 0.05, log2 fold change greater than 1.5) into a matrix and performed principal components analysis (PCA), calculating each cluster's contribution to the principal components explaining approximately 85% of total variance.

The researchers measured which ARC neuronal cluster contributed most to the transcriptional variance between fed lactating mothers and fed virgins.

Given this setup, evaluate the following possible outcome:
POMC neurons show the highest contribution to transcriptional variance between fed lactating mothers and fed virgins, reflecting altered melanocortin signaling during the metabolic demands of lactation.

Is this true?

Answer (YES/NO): NO